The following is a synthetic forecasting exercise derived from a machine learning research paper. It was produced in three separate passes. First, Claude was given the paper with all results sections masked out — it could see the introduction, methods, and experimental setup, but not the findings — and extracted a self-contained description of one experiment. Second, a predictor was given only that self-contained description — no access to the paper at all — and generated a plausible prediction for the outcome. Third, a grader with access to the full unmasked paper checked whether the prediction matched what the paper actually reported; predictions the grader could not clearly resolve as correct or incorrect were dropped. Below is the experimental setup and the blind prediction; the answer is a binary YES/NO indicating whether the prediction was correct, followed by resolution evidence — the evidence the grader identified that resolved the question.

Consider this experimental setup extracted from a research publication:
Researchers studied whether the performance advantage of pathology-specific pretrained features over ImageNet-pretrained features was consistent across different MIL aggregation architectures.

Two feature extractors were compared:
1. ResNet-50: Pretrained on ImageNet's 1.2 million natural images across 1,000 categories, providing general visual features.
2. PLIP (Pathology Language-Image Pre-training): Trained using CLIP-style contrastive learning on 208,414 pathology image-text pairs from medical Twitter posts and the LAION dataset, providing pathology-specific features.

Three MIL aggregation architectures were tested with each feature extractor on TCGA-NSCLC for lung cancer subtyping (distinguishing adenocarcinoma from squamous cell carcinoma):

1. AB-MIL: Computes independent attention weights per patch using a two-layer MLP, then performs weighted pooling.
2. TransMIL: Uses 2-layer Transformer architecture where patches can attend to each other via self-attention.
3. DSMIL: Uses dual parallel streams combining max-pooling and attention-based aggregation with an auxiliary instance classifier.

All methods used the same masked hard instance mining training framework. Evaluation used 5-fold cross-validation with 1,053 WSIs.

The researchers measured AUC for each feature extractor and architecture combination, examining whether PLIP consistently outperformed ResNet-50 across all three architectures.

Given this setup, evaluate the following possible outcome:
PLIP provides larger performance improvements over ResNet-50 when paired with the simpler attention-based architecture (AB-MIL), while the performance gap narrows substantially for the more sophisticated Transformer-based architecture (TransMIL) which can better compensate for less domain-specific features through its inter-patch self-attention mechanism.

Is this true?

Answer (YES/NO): YES